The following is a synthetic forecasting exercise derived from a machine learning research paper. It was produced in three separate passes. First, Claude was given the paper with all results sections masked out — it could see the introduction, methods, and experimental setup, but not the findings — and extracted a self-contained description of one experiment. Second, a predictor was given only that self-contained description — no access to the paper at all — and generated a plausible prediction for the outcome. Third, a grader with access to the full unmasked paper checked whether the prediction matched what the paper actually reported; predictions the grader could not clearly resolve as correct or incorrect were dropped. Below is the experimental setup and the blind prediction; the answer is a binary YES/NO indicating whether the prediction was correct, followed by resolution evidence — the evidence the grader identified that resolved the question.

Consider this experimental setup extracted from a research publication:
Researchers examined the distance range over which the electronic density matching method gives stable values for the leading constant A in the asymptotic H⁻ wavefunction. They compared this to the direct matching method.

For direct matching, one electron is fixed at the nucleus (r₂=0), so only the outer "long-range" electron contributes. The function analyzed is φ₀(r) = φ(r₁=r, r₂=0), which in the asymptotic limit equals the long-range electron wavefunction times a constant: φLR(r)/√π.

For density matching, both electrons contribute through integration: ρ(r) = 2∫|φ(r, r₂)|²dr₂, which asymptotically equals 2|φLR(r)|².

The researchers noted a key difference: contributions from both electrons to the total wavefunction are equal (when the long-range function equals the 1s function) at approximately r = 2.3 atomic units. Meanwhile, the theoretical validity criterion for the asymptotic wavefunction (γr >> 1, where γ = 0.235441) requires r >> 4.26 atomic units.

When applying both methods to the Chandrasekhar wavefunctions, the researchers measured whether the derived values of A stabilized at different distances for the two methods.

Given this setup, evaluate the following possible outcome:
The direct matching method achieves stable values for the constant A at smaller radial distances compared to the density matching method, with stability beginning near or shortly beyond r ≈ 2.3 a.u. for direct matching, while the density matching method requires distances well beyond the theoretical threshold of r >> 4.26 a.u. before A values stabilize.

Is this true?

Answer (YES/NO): NO